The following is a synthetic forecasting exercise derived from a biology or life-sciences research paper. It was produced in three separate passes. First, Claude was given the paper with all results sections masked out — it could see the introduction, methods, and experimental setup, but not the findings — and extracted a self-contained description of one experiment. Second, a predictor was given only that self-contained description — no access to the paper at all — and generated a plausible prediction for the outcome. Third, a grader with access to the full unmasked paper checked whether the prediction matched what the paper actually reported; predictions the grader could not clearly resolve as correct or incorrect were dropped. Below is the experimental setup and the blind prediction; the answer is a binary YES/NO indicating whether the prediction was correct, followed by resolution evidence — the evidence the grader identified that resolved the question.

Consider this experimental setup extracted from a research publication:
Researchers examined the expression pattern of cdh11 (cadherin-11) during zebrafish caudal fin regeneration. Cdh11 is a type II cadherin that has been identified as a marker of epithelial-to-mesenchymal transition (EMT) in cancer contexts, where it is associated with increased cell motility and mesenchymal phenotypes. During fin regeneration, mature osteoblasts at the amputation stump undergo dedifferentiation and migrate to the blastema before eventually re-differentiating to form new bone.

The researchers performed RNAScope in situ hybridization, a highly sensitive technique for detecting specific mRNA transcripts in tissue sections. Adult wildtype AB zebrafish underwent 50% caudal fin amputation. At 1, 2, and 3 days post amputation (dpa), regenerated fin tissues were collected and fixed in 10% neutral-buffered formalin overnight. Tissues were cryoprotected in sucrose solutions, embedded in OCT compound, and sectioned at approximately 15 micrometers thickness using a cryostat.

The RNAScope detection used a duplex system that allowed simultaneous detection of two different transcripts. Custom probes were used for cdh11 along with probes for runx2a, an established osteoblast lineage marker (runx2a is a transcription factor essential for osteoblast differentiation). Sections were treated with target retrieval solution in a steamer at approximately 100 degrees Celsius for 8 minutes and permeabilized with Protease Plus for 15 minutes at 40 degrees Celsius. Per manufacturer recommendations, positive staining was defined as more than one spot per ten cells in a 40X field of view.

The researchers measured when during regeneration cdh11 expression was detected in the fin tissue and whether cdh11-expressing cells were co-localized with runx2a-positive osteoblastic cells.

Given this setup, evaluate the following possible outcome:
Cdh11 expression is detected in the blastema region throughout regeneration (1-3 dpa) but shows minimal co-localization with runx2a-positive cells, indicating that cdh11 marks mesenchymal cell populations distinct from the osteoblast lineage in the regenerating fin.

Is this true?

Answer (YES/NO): NO